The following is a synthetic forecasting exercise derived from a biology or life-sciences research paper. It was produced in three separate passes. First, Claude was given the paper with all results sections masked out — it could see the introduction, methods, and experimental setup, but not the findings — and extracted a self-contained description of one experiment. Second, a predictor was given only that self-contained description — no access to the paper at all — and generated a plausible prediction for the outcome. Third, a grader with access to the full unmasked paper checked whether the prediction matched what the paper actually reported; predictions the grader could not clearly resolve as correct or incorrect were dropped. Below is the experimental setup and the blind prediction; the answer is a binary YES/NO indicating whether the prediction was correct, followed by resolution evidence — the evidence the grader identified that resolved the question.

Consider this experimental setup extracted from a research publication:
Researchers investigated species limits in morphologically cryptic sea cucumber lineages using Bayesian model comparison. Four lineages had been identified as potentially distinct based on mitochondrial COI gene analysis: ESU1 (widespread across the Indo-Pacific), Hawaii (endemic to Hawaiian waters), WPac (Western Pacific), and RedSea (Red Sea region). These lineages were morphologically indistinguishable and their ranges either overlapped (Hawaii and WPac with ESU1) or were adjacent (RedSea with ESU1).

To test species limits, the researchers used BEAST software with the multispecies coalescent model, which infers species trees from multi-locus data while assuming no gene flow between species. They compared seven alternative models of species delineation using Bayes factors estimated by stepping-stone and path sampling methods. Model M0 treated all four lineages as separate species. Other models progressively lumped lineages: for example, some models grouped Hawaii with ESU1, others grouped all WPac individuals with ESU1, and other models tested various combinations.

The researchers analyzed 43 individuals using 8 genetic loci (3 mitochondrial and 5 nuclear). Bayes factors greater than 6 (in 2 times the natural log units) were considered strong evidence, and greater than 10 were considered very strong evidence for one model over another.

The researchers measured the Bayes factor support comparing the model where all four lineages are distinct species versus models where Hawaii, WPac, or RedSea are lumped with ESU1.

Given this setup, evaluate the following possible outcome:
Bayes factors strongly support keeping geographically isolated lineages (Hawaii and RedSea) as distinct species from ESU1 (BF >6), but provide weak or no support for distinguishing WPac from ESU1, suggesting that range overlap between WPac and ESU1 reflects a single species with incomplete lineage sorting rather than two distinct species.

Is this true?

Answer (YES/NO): NO